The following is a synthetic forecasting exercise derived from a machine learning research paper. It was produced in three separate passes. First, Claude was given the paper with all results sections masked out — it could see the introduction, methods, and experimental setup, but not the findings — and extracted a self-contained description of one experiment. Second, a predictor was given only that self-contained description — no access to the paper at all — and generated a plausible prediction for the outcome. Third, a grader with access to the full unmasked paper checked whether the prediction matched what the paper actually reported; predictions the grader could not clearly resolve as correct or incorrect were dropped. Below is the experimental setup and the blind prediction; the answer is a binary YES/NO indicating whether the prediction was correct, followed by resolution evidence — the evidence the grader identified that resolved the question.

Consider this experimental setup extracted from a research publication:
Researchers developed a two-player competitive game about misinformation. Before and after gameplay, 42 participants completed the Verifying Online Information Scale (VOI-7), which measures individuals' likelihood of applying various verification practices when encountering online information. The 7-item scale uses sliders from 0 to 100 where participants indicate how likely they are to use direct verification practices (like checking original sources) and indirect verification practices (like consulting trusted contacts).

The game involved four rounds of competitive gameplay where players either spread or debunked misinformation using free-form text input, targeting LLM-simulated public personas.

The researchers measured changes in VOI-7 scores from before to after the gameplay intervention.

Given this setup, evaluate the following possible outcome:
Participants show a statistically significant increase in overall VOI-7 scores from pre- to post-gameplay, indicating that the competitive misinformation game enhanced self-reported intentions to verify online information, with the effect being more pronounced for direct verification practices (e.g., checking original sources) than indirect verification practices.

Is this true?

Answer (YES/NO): NO